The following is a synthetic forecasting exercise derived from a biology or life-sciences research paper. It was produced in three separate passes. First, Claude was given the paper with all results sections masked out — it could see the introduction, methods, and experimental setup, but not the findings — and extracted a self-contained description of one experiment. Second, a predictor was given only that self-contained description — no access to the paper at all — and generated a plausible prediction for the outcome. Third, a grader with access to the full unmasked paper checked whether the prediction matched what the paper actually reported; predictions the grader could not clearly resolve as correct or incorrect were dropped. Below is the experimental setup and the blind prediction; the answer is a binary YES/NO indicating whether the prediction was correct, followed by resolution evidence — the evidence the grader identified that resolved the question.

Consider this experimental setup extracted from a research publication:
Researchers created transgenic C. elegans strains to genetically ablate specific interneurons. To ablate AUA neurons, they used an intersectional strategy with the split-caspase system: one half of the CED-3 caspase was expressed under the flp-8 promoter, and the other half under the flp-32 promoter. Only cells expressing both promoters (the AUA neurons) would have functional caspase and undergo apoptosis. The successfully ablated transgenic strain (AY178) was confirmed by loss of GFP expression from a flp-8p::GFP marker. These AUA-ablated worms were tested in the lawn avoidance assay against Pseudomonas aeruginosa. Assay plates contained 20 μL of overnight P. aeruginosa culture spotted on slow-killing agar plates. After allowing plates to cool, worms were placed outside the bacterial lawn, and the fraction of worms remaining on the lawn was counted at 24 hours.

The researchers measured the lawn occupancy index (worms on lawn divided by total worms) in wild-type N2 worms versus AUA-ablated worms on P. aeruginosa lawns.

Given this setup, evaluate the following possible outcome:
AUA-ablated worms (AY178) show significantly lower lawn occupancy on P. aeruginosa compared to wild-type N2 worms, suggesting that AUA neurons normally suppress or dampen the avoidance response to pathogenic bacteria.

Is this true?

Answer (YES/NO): NO